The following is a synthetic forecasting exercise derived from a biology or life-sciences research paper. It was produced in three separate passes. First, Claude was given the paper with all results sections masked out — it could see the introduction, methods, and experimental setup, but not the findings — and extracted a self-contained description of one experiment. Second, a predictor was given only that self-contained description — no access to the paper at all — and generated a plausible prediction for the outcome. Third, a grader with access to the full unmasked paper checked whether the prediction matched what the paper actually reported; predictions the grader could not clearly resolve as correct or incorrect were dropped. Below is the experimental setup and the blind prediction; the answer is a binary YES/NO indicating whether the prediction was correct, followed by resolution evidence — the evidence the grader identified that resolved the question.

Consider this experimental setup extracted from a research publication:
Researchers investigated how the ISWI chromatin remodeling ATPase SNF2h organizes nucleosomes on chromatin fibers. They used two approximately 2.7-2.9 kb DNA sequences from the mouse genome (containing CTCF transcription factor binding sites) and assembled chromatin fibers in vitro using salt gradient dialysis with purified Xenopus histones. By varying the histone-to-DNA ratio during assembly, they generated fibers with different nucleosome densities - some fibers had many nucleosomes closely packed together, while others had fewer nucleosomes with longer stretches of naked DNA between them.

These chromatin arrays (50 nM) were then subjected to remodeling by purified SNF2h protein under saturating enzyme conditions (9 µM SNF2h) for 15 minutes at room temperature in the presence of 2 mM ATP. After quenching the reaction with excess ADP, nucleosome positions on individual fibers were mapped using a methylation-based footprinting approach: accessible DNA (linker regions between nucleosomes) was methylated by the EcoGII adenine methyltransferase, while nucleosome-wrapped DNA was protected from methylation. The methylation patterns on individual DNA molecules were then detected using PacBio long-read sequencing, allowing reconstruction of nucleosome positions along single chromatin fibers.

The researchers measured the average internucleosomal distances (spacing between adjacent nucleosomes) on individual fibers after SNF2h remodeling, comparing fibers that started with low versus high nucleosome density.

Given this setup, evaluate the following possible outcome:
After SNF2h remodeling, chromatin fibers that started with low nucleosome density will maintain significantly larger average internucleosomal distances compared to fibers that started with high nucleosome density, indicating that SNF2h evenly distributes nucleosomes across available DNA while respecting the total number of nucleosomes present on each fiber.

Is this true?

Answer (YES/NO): YES